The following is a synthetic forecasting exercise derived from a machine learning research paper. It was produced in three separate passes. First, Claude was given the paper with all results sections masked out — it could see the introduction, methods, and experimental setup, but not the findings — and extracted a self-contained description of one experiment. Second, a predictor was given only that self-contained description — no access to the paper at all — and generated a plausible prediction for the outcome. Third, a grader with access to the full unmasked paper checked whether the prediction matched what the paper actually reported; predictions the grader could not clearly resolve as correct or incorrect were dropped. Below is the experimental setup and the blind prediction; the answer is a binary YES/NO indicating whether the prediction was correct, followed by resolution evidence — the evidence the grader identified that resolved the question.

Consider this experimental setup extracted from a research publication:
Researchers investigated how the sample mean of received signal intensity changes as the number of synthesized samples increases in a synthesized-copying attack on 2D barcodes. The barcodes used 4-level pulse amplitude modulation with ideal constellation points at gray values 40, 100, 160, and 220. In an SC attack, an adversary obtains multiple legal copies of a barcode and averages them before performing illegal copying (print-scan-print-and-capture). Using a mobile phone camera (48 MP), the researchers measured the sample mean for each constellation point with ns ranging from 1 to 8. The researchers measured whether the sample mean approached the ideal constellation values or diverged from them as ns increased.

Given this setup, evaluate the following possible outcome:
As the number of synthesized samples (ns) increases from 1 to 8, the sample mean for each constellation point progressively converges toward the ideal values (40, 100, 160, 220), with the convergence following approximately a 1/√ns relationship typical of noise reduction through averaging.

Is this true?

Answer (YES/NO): NO